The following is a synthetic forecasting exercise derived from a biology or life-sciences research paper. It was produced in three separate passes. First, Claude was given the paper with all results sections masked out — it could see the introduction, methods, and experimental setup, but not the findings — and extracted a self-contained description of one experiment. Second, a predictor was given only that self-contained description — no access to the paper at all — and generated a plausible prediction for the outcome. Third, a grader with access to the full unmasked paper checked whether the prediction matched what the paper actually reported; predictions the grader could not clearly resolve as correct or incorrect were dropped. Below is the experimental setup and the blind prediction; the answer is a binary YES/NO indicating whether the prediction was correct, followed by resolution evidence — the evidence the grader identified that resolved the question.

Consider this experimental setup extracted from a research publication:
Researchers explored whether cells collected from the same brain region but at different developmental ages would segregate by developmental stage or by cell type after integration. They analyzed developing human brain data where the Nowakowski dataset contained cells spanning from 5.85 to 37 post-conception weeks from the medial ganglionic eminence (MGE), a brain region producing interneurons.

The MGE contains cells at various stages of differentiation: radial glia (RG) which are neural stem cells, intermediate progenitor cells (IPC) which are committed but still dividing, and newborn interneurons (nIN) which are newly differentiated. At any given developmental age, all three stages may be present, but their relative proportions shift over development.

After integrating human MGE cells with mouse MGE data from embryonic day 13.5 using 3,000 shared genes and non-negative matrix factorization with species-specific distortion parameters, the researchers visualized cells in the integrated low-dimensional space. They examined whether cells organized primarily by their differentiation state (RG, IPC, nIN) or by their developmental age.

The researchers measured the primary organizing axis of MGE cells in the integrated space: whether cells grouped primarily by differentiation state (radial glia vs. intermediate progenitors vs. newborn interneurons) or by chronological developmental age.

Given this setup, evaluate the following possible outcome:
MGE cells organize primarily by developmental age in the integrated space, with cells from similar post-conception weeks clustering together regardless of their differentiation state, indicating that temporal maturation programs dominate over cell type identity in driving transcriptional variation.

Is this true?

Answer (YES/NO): NO